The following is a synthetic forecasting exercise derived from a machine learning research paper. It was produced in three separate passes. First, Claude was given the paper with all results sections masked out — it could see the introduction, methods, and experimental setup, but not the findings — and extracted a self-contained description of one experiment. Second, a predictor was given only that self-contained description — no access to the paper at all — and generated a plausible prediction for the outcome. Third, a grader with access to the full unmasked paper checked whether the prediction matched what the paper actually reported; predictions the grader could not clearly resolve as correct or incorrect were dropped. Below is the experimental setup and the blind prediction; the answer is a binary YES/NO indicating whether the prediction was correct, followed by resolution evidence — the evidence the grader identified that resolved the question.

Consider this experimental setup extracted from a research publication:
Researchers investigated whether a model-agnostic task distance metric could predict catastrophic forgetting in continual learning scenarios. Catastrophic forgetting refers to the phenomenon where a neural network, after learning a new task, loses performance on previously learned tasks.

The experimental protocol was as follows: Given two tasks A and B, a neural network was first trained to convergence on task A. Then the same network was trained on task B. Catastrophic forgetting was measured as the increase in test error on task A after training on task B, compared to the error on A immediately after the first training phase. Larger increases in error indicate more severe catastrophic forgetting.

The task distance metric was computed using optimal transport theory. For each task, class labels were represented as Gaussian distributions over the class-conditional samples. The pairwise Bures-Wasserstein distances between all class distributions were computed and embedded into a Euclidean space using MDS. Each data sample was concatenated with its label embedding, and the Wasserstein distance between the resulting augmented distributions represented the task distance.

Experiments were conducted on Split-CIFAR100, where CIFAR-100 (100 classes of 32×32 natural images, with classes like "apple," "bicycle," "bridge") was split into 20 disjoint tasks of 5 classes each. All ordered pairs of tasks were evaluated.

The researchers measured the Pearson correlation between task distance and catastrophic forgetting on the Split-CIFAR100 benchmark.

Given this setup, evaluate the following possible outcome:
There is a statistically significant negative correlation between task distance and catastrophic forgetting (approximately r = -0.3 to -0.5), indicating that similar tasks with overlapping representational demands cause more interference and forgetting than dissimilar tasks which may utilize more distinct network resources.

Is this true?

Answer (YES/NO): NO